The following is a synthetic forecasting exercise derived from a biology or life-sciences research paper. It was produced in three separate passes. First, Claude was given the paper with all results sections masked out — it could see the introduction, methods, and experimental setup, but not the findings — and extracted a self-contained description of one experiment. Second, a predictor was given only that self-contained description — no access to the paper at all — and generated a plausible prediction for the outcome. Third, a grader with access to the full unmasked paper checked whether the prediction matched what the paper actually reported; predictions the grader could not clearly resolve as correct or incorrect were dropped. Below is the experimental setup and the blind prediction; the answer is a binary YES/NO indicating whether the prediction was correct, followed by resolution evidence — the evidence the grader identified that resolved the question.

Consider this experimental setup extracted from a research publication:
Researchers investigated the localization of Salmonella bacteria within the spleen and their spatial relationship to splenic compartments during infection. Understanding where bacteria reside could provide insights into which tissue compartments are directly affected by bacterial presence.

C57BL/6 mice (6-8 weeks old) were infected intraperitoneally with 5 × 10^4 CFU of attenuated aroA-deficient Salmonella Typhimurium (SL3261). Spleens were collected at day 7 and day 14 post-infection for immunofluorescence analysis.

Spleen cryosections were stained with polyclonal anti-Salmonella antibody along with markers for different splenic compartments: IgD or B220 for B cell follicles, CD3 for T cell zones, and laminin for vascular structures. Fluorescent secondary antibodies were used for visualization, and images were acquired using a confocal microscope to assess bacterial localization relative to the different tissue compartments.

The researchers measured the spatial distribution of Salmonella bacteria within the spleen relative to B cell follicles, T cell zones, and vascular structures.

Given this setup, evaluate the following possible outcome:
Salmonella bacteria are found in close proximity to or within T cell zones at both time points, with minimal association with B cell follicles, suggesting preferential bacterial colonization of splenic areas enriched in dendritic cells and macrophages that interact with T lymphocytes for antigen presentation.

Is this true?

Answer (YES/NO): NO